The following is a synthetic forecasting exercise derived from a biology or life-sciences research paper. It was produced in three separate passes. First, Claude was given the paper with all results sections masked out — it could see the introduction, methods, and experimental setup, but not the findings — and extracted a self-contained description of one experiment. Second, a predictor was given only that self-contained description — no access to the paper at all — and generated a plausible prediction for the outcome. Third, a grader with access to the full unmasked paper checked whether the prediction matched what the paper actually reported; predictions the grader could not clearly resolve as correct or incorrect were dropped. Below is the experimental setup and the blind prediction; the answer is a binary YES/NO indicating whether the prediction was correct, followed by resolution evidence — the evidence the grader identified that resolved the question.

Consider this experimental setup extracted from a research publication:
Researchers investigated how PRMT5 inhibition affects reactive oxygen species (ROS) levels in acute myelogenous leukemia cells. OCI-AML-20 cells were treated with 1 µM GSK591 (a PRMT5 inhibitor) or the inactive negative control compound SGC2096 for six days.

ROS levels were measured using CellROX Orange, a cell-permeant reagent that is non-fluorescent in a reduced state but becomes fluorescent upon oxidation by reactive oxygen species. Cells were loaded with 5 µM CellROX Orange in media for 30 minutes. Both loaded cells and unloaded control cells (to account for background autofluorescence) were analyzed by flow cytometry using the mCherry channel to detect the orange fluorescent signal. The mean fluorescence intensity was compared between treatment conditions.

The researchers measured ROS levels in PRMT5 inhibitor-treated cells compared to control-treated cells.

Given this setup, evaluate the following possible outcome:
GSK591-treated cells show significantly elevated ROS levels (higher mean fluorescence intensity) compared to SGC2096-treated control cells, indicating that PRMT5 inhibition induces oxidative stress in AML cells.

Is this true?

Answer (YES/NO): YES